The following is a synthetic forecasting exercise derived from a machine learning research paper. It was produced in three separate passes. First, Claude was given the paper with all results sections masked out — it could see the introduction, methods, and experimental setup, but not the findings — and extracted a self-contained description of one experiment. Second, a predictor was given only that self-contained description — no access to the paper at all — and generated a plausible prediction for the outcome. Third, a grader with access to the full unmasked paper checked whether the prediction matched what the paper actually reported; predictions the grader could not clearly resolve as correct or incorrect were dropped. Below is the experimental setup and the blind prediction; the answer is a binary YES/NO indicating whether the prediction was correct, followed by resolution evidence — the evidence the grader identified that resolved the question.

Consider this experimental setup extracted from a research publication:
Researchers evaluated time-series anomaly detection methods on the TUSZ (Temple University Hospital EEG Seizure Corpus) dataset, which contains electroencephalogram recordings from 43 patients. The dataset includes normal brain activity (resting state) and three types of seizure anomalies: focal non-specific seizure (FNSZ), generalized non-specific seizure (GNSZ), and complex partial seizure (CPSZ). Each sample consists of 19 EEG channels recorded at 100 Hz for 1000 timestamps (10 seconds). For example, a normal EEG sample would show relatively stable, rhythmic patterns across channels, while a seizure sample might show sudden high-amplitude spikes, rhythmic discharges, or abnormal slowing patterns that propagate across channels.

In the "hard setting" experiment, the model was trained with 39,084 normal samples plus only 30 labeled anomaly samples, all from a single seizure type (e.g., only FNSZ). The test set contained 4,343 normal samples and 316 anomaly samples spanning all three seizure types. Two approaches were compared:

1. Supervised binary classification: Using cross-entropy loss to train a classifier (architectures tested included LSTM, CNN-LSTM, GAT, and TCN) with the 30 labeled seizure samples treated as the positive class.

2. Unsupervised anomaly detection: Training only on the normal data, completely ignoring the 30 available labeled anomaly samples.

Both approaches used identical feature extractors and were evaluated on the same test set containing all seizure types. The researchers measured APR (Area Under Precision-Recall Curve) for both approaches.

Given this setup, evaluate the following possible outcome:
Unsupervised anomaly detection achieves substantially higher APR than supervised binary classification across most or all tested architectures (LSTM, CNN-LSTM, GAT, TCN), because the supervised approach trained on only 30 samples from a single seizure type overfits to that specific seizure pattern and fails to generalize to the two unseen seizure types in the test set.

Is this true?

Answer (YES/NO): NO